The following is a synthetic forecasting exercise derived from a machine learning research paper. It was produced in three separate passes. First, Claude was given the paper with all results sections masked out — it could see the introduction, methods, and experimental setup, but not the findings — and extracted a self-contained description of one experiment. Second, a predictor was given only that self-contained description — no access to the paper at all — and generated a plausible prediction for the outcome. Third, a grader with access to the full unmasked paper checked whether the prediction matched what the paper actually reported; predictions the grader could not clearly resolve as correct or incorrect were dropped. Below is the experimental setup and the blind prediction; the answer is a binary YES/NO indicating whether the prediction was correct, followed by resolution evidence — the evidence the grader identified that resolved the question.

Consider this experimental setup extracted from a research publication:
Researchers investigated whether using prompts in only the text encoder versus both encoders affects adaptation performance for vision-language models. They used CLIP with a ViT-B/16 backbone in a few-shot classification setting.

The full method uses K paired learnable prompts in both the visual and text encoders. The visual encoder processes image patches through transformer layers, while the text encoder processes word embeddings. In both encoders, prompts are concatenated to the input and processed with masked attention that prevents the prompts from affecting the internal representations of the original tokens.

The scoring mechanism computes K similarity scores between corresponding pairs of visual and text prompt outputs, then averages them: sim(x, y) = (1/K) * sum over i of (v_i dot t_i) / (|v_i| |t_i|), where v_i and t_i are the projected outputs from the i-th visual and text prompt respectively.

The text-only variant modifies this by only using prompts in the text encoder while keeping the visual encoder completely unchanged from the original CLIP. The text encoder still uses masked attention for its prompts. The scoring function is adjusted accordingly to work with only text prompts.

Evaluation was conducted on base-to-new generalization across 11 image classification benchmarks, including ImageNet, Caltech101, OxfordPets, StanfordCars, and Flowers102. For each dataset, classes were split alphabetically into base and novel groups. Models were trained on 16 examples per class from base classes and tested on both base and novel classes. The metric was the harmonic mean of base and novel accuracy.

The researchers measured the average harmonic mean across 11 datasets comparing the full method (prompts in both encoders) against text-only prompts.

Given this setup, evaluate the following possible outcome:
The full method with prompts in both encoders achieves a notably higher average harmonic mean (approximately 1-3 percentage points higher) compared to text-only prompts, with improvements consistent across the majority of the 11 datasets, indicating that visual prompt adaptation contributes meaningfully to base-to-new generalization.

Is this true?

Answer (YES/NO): NO